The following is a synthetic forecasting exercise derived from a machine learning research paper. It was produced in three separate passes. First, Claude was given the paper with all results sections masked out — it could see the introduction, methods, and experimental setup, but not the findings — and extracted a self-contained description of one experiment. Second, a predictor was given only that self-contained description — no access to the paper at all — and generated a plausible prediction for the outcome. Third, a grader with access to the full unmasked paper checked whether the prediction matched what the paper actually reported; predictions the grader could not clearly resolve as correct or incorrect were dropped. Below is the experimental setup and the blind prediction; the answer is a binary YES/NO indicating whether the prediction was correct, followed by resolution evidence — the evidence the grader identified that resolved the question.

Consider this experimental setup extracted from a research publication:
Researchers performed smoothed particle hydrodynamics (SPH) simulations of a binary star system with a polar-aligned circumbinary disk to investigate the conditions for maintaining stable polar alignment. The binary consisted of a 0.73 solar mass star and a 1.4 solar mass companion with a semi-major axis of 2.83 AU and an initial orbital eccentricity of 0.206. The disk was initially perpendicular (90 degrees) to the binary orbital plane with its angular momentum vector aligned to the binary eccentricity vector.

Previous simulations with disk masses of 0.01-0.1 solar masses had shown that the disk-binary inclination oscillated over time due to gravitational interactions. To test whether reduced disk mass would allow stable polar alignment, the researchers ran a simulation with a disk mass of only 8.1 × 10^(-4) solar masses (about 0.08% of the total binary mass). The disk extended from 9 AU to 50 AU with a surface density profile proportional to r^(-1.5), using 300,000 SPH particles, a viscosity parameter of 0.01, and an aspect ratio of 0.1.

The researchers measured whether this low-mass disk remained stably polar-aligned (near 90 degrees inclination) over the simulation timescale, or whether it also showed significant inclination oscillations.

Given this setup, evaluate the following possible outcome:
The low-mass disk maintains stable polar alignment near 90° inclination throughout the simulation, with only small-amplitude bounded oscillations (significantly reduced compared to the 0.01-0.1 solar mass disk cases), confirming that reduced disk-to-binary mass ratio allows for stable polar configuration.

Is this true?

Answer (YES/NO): YES